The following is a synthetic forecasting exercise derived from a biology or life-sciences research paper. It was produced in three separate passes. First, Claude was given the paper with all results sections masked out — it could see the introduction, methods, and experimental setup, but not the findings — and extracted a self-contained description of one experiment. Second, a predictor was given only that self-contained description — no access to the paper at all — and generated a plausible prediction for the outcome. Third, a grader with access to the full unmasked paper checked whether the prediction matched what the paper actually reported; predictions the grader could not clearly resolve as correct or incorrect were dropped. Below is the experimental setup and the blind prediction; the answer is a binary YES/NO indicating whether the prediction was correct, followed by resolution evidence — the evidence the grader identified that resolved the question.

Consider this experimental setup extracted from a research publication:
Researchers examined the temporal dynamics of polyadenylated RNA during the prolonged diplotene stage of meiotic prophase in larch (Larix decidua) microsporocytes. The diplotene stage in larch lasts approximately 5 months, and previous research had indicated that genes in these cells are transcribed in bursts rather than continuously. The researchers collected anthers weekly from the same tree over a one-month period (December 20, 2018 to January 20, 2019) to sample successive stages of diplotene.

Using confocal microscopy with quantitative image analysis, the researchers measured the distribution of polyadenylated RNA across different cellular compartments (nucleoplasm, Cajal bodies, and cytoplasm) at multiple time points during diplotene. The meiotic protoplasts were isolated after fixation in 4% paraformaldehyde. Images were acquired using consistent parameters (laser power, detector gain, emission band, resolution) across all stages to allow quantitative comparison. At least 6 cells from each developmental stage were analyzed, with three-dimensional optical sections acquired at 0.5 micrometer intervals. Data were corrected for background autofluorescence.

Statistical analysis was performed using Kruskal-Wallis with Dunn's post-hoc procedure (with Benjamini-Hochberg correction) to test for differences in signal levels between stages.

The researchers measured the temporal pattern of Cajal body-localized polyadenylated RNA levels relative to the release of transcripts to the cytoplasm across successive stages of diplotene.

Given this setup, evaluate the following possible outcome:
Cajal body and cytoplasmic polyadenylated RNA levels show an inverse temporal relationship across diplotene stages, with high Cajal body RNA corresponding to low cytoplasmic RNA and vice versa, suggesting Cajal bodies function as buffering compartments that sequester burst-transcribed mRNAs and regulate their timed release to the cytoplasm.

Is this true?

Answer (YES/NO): YES